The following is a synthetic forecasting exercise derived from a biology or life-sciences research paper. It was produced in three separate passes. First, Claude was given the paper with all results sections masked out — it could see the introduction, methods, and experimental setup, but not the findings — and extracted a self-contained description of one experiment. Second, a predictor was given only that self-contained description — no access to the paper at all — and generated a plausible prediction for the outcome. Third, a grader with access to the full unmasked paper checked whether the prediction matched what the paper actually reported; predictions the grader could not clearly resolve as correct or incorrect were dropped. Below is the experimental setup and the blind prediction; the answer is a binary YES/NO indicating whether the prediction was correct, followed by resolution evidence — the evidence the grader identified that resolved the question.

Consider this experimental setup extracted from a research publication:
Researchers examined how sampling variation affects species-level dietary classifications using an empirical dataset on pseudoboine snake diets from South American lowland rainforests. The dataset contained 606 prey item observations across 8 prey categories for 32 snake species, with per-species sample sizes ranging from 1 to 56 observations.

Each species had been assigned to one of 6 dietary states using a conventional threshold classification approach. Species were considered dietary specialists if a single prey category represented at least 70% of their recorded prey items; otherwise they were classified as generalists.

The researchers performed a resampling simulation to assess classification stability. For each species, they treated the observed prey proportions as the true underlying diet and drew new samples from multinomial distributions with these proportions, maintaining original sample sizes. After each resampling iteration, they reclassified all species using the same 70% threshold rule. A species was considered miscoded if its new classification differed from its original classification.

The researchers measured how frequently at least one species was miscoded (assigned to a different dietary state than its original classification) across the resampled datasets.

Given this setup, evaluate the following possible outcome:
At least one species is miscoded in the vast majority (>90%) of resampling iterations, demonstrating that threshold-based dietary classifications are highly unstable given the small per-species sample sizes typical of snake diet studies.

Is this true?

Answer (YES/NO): NO